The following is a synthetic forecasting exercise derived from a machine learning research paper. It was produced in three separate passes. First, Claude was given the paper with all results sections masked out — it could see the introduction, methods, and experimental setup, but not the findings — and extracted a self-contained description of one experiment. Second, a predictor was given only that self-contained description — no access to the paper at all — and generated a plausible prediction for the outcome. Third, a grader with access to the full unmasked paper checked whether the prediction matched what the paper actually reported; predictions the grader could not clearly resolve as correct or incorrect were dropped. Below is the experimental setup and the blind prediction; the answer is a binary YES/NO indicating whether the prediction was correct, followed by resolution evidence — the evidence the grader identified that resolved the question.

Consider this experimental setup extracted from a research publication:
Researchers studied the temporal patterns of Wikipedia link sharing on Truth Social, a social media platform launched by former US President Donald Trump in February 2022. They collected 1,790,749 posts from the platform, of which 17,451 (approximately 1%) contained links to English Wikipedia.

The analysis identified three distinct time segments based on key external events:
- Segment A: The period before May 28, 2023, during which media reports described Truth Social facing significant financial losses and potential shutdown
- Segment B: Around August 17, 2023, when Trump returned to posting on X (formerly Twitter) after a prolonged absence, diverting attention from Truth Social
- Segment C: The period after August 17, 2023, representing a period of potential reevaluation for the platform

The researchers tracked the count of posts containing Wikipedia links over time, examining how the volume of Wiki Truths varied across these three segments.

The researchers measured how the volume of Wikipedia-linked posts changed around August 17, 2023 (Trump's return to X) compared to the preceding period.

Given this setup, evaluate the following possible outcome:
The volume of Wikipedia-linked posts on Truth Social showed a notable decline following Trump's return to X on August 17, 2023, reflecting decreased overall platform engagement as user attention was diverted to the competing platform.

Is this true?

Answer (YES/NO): YES